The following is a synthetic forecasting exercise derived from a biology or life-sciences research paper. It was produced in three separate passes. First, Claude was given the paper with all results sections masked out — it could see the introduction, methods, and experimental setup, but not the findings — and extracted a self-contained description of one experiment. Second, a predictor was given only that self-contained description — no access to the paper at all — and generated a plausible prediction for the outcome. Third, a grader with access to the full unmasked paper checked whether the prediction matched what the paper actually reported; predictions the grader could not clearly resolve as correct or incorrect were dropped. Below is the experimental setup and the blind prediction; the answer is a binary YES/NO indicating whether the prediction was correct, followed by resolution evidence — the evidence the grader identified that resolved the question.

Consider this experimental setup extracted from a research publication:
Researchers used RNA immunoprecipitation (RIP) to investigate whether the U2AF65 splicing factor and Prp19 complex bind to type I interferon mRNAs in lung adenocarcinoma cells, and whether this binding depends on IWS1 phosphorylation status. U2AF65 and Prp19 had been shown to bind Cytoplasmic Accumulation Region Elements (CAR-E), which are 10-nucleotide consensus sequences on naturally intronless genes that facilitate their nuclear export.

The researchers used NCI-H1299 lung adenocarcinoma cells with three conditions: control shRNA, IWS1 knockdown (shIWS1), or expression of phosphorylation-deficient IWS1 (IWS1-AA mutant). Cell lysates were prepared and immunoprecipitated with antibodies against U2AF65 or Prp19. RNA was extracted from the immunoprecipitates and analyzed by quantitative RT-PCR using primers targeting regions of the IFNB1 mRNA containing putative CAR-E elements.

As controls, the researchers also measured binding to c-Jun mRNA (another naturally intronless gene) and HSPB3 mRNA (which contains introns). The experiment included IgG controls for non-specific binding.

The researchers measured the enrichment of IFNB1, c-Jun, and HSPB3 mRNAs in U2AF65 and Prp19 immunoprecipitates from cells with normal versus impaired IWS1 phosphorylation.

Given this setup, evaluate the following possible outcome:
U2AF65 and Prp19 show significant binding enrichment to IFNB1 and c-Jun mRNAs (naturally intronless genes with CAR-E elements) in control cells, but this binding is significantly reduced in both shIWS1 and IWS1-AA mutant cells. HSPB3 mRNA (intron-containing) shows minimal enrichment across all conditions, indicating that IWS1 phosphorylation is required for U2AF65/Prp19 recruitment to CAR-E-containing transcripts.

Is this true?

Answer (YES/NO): NO